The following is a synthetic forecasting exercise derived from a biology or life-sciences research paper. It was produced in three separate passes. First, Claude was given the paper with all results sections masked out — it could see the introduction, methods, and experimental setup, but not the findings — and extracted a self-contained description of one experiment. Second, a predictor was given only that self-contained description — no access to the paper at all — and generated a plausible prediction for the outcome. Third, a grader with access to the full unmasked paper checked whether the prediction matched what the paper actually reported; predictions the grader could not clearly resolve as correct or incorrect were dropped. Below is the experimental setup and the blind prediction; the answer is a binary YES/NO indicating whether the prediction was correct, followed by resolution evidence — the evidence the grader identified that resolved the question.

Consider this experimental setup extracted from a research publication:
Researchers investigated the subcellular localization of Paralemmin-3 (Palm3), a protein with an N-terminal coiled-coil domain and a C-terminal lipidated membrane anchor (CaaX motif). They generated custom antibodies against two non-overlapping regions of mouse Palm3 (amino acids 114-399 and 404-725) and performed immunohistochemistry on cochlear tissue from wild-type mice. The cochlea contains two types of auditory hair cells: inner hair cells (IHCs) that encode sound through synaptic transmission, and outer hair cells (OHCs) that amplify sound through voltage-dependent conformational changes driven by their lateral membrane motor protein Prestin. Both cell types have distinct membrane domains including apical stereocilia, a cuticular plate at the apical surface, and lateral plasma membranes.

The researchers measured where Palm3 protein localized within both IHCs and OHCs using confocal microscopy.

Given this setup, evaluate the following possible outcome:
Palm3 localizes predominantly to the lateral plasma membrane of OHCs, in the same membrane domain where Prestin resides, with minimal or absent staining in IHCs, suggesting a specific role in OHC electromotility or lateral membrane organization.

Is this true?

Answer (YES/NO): NO